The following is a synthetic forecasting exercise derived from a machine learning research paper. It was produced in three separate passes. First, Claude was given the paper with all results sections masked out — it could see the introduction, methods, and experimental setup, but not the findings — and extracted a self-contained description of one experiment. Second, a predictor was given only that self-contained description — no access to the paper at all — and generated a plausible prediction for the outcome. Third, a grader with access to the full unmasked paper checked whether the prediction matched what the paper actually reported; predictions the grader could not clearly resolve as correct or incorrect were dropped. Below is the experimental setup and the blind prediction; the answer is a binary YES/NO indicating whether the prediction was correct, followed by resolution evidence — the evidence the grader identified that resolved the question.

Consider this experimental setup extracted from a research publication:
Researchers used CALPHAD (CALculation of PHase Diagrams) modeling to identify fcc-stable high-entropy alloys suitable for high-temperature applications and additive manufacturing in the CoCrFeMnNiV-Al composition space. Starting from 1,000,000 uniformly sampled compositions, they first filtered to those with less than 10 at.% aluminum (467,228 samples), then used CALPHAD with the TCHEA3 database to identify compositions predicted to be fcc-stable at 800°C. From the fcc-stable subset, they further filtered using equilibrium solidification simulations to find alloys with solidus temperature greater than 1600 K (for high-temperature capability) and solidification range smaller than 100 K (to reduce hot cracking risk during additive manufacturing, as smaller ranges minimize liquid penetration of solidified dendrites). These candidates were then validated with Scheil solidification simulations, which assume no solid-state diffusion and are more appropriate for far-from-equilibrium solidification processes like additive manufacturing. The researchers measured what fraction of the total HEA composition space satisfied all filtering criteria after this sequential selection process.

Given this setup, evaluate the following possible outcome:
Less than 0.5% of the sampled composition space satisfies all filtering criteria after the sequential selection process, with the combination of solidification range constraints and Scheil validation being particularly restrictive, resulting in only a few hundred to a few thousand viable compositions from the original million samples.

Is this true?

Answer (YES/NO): NO